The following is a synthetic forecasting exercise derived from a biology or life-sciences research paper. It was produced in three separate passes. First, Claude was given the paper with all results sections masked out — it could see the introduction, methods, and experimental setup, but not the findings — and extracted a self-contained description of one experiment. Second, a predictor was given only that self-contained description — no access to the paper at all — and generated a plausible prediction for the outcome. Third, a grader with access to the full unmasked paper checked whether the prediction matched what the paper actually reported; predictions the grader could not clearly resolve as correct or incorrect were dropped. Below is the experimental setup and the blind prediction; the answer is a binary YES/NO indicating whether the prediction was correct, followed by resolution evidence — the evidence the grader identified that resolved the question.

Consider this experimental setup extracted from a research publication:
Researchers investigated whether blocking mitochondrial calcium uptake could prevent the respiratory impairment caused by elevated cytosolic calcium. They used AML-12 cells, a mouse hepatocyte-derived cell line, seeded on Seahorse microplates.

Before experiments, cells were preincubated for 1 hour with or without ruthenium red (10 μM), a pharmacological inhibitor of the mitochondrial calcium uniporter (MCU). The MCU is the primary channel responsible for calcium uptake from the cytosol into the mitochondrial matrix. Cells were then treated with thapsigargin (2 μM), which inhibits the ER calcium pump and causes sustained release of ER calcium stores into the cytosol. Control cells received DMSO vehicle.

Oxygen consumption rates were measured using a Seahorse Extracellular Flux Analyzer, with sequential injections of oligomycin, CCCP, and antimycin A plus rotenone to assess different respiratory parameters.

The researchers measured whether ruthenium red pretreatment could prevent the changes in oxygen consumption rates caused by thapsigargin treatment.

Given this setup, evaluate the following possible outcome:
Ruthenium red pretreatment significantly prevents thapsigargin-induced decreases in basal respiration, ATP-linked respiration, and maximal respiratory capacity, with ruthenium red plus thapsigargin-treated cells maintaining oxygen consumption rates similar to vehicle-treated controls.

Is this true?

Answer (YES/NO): YES